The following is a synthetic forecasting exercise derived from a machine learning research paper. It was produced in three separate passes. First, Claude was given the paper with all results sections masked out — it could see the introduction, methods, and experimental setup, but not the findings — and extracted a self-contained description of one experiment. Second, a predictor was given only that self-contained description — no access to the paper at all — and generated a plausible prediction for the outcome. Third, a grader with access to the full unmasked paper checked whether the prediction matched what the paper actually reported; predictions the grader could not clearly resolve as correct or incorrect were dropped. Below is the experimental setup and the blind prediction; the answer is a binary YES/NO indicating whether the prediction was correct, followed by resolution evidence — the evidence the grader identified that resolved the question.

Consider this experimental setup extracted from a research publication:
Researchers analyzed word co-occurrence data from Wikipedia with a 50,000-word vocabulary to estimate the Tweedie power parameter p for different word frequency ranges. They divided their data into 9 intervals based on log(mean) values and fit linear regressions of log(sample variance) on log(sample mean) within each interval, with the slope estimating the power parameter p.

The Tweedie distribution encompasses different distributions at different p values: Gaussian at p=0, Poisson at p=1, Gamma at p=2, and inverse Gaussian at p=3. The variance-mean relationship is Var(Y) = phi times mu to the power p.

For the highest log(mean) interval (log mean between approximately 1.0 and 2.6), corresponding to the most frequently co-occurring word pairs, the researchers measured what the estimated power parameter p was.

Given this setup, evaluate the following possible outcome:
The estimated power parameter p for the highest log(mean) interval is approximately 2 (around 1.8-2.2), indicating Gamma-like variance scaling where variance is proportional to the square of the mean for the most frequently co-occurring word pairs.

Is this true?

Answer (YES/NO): NO